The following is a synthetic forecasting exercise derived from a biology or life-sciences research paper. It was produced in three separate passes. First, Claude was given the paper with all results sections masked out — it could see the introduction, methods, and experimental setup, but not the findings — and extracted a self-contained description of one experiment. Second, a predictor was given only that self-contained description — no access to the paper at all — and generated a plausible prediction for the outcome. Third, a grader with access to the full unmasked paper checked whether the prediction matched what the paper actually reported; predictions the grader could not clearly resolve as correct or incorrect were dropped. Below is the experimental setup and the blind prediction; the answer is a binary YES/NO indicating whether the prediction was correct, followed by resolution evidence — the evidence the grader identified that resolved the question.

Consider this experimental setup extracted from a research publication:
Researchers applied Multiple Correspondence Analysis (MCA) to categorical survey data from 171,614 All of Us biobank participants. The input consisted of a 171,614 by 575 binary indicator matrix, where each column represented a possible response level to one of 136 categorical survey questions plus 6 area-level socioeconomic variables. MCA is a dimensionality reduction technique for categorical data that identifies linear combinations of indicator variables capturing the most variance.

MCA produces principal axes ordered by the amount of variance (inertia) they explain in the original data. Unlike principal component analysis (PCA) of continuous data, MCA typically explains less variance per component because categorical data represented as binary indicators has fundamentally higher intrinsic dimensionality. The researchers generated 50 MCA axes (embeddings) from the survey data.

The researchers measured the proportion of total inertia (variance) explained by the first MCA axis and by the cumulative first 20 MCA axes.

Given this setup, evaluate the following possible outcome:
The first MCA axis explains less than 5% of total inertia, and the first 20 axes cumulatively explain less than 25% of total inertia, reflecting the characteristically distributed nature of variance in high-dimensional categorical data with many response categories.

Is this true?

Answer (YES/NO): NO